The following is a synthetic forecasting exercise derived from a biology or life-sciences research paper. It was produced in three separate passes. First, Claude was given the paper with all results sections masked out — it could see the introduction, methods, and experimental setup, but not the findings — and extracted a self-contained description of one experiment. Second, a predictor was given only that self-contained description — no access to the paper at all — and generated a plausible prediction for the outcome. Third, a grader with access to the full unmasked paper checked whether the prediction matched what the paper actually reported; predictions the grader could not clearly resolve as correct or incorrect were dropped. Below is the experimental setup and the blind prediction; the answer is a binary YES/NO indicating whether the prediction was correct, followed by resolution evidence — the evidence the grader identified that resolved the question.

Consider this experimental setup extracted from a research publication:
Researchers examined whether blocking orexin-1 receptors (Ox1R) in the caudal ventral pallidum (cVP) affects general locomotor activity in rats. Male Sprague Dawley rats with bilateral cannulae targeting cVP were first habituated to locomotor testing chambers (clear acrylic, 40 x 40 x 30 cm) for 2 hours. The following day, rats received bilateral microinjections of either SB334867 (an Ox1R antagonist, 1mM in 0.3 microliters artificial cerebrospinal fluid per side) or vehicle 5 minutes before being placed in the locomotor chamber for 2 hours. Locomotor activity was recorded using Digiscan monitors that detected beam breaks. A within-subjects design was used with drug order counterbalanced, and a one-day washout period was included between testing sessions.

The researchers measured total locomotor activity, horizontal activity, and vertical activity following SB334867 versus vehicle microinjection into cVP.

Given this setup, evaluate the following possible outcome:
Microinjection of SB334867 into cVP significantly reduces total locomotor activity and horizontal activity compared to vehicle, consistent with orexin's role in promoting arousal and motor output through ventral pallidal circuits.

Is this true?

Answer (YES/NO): NO